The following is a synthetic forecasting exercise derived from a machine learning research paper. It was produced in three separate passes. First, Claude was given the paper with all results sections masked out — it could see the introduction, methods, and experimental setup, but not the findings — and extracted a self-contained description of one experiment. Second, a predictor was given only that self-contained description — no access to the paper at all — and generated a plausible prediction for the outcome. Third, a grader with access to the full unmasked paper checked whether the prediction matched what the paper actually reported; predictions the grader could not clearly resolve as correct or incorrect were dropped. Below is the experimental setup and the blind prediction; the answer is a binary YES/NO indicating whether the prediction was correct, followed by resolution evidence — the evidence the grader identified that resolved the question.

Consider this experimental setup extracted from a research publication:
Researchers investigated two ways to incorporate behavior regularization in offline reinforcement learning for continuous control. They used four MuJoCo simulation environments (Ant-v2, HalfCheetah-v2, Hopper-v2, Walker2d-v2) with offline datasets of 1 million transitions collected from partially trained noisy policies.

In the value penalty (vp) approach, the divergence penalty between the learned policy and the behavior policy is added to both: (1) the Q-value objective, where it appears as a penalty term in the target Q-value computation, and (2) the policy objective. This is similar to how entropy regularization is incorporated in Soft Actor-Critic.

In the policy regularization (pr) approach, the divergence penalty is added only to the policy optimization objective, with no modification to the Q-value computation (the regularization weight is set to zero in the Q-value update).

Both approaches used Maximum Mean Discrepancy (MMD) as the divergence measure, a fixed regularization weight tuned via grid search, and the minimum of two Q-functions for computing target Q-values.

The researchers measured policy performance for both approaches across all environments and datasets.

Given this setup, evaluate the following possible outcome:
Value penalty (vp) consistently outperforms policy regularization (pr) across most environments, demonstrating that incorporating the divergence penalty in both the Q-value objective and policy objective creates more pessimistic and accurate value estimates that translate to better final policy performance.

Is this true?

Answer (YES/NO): YES